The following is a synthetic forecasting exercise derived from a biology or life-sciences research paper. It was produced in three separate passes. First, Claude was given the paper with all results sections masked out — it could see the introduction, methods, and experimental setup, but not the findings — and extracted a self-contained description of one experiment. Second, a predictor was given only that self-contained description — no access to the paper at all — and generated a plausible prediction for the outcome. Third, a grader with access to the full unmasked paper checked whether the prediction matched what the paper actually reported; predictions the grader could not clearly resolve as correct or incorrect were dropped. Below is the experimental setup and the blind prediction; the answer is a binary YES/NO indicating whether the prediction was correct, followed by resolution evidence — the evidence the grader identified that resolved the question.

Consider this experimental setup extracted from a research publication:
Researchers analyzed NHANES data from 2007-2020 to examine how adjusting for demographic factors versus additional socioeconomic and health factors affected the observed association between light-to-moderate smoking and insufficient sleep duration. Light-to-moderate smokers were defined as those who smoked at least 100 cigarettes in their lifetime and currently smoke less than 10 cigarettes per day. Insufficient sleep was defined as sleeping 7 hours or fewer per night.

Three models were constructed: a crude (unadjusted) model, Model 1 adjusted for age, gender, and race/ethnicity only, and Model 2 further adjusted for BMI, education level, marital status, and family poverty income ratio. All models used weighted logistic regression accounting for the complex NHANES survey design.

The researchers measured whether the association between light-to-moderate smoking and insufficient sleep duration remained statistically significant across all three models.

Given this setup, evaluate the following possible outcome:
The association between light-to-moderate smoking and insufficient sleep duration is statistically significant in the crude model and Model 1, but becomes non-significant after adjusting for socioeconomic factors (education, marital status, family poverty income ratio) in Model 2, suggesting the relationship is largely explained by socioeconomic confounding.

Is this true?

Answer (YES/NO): NO